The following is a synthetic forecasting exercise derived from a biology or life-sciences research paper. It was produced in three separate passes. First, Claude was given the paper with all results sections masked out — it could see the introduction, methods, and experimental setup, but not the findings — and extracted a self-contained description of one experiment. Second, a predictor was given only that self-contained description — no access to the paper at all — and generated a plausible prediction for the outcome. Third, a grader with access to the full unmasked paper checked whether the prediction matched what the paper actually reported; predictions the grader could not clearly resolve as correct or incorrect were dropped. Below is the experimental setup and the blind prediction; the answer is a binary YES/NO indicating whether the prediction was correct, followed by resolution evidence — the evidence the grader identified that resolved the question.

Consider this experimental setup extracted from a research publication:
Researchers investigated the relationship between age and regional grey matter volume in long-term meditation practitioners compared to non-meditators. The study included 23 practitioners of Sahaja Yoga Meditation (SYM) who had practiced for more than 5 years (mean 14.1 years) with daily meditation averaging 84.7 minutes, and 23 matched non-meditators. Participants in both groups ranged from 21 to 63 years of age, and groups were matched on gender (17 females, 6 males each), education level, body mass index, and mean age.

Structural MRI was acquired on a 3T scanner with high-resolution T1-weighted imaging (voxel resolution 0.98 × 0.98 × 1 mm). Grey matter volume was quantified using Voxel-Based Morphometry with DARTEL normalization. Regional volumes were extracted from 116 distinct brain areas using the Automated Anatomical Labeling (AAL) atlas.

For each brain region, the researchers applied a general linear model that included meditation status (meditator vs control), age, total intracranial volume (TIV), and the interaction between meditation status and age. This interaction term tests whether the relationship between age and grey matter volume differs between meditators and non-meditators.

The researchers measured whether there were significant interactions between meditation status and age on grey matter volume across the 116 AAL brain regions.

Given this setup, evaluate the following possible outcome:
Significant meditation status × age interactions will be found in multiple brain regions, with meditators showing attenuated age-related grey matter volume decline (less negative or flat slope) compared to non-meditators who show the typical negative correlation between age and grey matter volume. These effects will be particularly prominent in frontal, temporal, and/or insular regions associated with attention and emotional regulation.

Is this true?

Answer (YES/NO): NO